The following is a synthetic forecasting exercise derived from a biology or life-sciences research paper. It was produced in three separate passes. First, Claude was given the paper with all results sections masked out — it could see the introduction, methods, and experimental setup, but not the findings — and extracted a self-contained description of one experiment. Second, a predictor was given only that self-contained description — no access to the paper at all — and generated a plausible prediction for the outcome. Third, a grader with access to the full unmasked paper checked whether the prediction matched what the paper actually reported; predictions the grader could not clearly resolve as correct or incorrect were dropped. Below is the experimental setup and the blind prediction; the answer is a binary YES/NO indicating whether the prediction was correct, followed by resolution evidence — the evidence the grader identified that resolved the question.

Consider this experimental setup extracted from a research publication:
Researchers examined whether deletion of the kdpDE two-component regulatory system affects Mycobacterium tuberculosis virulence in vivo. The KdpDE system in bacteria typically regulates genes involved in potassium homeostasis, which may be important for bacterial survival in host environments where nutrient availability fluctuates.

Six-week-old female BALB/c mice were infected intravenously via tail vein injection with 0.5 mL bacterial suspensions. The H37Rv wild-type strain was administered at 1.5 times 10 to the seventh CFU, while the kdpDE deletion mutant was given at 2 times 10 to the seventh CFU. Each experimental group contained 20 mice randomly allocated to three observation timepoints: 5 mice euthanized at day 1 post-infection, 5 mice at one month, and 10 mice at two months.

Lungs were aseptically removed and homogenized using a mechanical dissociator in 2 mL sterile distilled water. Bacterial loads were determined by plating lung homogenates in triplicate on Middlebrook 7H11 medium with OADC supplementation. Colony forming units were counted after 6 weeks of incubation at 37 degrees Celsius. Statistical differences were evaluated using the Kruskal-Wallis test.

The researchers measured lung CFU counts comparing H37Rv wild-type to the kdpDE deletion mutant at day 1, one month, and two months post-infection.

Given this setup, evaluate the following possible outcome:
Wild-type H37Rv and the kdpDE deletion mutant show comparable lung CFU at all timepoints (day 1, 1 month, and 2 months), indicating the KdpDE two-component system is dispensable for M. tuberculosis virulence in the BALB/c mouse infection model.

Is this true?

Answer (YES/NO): NO